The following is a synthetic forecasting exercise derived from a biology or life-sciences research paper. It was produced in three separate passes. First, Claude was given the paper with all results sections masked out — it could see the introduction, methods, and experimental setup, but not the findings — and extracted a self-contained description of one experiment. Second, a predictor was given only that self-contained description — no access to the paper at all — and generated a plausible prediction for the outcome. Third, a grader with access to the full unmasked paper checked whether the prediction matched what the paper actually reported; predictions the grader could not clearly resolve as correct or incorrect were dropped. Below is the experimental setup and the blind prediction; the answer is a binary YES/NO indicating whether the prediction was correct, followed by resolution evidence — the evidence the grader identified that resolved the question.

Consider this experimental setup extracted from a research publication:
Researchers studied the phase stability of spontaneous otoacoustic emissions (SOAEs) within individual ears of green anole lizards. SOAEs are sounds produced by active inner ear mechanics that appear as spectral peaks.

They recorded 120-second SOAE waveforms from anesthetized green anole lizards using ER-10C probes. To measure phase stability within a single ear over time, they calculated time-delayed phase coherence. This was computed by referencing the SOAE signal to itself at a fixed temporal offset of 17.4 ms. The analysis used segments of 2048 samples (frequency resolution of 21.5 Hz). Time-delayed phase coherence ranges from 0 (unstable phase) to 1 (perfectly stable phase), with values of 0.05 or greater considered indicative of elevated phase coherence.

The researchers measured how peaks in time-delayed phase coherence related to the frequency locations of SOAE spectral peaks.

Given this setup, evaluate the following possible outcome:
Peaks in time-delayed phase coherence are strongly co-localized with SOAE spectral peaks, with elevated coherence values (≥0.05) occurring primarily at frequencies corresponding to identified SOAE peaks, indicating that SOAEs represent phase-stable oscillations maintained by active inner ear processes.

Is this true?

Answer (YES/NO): NO